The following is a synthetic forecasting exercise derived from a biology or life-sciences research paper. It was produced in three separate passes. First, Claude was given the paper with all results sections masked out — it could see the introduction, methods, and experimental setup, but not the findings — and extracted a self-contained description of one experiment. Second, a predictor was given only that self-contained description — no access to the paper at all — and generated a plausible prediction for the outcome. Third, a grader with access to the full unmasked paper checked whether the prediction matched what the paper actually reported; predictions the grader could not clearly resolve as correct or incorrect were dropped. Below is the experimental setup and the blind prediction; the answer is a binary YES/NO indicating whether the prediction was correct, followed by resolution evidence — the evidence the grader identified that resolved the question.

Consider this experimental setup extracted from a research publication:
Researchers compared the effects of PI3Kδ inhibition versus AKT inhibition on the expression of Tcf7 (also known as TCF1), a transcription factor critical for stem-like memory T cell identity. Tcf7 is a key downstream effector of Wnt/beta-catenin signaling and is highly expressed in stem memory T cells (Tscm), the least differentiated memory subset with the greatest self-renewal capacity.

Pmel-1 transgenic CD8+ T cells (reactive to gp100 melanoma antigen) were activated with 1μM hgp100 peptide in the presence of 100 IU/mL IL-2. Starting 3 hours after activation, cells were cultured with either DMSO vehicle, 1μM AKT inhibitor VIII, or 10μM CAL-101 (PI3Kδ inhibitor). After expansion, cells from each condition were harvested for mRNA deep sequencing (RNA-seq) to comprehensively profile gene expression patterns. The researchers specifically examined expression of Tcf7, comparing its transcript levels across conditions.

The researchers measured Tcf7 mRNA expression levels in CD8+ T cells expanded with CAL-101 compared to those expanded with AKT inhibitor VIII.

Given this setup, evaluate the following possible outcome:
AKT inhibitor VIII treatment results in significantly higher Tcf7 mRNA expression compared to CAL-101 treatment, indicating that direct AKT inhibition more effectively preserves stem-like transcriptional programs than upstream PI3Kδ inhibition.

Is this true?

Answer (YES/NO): NO